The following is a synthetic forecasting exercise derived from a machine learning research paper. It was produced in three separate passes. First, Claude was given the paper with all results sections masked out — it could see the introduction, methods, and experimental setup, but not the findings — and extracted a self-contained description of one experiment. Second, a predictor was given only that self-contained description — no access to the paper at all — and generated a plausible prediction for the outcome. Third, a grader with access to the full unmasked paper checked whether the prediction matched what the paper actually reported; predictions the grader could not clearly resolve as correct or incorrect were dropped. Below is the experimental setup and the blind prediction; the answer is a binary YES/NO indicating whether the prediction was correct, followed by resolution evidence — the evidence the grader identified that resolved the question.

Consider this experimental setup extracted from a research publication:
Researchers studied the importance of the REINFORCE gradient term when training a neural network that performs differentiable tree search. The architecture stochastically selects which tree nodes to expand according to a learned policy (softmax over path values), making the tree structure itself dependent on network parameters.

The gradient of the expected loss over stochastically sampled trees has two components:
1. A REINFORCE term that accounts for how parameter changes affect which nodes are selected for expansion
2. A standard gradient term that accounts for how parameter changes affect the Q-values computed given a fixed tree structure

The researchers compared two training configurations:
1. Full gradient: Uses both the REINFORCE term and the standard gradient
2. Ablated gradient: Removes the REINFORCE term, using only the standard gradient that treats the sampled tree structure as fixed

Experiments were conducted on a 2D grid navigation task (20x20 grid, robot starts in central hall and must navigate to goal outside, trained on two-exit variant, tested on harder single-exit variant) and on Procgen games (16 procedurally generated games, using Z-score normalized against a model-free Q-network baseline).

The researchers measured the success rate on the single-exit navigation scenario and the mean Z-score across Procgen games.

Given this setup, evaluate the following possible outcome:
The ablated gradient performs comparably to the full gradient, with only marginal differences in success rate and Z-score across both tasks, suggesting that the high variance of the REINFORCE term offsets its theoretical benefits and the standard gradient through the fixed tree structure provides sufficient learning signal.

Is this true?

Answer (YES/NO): NO